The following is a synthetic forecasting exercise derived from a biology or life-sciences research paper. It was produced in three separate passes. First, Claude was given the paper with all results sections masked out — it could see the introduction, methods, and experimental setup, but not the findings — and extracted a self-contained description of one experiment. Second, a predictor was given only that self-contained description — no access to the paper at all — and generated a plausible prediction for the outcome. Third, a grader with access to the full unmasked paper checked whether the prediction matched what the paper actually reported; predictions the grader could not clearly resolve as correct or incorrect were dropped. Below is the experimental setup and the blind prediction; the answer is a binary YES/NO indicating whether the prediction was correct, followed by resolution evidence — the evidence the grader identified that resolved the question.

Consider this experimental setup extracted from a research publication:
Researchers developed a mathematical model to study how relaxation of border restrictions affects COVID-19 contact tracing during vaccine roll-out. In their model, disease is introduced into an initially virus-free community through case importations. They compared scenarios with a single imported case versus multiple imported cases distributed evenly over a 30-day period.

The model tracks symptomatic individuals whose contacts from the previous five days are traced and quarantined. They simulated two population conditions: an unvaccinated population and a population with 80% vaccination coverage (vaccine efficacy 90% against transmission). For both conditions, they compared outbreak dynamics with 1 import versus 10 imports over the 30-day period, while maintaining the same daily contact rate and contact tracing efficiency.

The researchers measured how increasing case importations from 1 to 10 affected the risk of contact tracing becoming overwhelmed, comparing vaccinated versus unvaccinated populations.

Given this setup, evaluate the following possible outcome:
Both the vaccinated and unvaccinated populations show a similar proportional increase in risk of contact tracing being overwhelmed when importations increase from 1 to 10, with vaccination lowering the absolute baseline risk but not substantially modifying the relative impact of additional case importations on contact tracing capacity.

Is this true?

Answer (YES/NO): NO